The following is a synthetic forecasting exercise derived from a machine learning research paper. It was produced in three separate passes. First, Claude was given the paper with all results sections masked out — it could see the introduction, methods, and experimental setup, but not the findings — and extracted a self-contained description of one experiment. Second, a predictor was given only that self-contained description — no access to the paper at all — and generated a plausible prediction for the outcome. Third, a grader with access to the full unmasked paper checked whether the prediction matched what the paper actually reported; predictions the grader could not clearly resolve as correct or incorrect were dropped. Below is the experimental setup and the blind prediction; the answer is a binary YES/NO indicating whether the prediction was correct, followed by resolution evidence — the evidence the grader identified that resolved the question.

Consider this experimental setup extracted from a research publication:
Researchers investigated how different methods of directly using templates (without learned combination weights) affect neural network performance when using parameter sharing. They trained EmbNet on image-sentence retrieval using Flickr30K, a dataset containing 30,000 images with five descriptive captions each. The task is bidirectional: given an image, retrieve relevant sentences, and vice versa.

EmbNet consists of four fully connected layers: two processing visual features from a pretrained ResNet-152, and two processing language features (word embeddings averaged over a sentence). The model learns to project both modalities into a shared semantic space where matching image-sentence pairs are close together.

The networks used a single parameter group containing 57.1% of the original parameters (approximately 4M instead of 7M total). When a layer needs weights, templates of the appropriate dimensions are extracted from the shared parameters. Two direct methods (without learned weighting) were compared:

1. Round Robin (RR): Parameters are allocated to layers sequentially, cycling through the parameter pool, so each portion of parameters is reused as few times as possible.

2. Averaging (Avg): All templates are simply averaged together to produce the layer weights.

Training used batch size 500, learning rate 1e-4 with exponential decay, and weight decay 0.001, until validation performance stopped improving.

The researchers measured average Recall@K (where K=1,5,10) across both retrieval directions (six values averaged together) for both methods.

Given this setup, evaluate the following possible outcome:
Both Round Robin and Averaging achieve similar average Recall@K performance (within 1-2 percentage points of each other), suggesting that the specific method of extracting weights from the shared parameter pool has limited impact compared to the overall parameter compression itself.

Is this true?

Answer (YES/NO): YES